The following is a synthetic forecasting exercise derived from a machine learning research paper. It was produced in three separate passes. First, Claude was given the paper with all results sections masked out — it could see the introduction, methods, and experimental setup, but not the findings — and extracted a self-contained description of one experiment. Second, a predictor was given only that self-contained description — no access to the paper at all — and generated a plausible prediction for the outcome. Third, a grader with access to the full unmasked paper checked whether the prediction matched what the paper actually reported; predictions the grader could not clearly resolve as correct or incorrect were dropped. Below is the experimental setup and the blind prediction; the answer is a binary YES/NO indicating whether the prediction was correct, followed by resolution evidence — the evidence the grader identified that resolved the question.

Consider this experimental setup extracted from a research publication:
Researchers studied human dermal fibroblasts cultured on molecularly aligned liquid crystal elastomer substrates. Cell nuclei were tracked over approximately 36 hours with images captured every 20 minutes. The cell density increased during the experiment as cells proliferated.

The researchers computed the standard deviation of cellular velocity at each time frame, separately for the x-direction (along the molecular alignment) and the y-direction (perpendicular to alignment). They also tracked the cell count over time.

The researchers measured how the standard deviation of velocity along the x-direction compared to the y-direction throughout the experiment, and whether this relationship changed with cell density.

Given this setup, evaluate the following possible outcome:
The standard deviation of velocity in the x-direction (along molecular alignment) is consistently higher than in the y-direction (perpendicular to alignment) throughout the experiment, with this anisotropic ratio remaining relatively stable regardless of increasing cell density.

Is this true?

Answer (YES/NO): NO